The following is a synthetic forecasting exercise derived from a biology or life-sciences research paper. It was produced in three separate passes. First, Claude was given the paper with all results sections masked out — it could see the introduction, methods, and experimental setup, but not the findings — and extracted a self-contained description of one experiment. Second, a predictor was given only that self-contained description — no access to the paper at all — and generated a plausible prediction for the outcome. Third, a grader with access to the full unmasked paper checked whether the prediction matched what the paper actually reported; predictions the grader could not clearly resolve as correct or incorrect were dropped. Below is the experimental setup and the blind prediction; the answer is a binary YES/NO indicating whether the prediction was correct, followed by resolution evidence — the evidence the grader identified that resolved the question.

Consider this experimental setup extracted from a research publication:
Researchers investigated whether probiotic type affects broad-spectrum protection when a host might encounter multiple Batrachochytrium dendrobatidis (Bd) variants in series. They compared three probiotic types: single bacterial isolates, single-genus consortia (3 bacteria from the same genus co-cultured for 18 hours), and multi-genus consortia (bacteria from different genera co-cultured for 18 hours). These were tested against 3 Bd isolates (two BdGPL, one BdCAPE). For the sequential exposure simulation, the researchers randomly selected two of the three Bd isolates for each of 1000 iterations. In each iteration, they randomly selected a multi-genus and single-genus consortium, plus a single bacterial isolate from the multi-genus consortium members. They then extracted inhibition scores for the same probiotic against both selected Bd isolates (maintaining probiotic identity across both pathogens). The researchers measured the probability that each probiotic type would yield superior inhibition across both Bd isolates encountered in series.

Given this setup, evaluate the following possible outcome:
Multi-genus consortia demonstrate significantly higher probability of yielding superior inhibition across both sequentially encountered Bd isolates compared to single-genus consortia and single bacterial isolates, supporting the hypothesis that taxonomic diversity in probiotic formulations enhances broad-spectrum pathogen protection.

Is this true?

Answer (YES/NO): YES